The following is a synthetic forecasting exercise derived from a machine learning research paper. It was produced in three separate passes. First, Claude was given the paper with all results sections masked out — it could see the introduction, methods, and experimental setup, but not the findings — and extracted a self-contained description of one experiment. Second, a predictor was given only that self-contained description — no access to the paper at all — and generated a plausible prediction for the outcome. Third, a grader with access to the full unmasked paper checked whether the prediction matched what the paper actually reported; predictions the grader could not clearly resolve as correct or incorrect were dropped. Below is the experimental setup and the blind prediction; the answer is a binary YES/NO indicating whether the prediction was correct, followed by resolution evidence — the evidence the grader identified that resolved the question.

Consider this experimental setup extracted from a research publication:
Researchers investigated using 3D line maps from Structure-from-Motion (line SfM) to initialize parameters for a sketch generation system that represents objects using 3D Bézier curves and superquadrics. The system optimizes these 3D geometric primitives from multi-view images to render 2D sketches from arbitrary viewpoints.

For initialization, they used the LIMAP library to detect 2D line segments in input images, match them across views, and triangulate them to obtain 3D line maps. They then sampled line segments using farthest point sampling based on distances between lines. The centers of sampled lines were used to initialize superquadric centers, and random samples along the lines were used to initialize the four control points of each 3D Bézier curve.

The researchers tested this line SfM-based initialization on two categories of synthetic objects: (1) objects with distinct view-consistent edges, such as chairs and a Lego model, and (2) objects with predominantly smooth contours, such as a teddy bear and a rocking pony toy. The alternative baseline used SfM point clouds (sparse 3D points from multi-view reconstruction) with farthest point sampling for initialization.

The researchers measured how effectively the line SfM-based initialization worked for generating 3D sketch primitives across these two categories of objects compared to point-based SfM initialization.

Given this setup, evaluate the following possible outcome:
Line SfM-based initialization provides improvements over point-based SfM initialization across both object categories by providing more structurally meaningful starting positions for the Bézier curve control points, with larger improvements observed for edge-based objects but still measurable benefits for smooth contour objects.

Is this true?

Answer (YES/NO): NO